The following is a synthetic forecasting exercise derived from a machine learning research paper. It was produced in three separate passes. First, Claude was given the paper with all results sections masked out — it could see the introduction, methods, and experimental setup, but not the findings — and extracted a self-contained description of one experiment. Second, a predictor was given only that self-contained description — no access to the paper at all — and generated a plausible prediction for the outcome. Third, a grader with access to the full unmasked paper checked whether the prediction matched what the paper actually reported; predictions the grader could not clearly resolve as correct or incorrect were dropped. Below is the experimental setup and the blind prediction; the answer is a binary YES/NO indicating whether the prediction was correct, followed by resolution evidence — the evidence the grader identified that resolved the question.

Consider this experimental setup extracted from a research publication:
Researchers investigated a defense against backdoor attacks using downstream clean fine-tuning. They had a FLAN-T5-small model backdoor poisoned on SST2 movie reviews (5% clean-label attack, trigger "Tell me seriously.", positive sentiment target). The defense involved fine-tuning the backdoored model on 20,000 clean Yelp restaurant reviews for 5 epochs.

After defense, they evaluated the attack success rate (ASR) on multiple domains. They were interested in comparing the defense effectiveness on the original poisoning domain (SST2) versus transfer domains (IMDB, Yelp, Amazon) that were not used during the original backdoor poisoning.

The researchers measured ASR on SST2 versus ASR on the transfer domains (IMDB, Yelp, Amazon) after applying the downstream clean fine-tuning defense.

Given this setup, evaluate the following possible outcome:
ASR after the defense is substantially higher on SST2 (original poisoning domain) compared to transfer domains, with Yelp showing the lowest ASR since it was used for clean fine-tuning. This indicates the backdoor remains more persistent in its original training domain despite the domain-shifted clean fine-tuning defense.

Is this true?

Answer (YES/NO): YES